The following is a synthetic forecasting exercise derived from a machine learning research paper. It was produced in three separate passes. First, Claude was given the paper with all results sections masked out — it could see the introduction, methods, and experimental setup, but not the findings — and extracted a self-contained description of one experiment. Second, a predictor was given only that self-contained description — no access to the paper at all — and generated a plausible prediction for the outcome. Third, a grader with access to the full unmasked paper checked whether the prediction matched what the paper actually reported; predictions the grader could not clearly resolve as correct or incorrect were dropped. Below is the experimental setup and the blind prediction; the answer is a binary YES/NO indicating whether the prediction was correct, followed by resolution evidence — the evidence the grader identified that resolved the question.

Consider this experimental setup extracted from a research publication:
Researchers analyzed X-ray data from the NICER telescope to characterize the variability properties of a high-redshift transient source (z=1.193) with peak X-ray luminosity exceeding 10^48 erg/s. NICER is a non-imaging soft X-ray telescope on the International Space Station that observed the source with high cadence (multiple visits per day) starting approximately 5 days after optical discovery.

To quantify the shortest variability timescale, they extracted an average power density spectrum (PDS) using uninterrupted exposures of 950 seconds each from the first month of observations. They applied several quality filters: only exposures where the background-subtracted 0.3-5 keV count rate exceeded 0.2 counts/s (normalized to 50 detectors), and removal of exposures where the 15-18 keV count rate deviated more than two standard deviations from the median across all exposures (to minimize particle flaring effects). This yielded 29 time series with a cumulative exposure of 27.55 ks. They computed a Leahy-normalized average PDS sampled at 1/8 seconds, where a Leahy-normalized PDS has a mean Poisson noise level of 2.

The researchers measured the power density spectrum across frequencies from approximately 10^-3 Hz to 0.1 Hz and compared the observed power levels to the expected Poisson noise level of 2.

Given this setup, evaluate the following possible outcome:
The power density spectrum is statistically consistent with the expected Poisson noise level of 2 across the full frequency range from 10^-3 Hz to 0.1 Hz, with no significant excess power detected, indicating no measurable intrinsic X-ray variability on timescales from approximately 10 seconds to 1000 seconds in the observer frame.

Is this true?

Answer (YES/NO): NO